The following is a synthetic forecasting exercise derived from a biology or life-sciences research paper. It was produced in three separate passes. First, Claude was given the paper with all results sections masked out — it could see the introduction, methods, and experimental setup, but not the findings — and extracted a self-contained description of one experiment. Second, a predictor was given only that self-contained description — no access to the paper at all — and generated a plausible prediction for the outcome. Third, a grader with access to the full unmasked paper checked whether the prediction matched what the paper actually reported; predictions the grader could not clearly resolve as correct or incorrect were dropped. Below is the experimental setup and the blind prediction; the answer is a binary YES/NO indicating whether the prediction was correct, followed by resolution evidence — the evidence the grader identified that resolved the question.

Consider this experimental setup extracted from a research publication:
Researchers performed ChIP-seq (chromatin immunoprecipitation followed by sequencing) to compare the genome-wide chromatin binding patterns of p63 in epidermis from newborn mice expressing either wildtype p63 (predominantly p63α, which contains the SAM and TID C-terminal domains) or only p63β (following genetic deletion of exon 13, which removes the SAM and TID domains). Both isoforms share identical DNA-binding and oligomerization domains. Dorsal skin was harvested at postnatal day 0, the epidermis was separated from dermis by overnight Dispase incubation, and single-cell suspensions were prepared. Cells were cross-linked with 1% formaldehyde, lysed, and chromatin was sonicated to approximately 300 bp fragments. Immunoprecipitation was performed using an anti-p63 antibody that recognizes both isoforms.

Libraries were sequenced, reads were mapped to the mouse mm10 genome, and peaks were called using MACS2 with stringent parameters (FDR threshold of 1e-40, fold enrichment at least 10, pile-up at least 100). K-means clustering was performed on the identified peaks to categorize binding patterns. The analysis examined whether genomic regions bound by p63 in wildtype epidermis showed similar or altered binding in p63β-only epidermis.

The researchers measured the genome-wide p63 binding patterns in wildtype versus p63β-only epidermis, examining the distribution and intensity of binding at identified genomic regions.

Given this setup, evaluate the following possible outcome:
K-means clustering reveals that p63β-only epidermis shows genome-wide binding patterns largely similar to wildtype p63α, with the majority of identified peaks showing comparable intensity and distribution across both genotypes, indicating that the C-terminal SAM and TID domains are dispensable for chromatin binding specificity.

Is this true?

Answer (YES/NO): YES